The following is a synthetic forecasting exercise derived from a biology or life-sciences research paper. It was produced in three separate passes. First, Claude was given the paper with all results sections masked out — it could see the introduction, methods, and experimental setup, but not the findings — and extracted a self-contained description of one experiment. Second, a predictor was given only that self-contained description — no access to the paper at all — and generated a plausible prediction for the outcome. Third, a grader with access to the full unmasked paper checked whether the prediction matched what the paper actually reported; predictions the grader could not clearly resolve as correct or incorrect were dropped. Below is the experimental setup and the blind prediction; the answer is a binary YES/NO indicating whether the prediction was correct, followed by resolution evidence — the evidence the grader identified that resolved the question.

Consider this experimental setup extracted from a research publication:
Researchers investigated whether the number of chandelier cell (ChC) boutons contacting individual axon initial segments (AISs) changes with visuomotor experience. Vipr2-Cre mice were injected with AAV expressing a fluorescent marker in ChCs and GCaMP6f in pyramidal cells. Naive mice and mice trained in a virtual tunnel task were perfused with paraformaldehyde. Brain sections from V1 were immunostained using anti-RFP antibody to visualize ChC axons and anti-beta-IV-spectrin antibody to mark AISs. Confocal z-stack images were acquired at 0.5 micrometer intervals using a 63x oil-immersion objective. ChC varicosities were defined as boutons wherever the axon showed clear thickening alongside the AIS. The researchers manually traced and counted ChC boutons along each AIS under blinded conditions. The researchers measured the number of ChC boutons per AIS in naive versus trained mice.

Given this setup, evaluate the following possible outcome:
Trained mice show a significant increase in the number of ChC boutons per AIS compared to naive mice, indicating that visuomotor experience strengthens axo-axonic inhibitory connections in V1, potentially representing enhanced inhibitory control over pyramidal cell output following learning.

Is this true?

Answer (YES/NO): NO